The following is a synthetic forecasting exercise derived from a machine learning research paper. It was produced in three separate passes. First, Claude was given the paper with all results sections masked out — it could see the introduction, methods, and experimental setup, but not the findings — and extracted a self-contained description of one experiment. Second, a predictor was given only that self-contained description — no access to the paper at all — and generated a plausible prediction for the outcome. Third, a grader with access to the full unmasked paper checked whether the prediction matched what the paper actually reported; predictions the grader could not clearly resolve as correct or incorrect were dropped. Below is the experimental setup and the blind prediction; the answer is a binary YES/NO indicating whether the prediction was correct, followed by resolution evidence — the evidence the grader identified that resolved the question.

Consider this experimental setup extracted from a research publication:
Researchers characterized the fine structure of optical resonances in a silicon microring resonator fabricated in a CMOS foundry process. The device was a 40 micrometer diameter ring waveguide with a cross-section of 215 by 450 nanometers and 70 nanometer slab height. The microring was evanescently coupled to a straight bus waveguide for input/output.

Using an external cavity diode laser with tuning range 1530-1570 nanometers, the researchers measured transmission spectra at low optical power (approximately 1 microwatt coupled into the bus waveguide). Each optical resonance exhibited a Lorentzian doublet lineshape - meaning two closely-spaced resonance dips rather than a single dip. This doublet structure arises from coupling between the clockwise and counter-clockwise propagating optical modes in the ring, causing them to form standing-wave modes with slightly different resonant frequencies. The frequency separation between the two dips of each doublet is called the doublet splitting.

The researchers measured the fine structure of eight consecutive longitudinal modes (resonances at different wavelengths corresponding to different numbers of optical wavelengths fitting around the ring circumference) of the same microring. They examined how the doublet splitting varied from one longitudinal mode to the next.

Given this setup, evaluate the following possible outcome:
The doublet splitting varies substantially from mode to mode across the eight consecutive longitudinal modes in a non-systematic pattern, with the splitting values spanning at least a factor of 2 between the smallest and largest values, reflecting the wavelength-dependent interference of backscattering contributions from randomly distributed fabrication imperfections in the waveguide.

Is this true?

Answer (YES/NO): YES